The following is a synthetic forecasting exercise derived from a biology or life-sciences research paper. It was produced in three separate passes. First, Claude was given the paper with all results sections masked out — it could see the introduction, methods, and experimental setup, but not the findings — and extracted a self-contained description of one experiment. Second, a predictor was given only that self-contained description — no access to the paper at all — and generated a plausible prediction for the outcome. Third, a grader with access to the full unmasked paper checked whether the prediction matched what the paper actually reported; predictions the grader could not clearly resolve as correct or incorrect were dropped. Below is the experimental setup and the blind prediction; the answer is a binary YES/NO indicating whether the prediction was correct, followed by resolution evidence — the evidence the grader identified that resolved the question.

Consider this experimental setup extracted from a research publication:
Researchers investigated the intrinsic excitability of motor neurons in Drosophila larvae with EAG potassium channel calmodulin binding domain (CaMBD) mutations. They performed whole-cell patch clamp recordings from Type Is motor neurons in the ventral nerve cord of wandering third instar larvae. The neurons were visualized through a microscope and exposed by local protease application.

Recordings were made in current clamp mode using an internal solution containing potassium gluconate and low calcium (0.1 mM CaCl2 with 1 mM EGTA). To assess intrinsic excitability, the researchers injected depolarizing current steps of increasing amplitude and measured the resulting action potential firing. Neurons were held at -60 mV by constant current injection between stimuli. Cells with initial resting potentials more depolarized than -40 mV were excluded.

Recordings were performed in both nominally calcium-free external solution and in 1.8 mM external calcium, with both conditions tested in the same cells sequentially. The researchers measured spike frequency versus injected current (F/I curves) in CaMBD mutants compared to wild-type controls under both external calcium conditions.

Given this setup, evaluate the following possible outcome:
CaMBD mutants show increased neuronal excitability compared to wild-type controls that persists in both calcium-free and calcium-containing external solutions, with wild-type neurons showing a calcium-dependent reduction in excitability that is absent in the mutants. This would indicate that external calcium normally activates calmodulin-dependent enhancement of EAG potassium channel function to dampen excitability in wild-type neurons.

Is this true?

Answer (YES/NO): NO